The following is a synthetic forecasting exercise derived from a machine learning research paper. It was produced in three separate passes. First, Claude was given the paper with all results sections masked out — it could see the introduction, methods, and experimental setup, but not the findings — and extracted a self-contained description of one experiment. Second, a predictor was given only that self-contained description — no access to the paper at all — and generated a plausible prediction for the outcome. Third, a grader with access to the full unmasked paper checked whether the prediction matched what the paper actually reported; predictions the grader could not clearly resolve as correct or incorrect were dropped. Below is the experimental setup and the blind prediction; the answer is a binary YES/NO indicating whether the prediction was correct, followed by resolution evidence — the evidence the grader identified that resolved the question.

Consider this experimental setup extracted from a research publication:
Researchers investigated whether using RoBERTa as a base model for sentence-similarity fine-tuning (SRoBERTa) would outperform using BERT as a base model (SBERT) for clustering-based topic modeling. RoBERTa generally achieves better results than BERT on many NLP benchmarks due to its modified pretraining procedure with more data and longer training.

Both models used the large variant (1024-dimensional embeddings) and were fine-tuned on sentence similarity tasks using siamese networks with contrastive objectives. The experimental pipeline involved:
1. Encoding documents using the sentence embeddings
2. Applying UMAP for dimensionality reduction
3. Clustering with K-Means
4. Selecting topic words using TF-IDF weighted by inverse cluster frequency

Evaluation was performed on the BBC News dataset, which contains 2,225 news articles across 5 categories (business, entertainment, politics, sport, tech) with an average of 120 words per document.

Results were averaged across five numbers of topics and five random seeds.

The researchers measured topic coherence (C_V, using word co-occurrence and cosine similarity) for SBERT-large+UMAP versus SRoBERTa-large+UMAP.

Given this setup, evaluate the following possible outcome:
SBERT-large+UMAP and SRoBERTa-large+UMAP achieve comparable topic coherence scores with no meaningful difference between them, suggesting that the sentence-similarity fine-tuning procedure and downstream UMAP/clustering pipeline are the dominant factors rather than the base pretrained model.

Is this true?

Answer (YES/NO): NO